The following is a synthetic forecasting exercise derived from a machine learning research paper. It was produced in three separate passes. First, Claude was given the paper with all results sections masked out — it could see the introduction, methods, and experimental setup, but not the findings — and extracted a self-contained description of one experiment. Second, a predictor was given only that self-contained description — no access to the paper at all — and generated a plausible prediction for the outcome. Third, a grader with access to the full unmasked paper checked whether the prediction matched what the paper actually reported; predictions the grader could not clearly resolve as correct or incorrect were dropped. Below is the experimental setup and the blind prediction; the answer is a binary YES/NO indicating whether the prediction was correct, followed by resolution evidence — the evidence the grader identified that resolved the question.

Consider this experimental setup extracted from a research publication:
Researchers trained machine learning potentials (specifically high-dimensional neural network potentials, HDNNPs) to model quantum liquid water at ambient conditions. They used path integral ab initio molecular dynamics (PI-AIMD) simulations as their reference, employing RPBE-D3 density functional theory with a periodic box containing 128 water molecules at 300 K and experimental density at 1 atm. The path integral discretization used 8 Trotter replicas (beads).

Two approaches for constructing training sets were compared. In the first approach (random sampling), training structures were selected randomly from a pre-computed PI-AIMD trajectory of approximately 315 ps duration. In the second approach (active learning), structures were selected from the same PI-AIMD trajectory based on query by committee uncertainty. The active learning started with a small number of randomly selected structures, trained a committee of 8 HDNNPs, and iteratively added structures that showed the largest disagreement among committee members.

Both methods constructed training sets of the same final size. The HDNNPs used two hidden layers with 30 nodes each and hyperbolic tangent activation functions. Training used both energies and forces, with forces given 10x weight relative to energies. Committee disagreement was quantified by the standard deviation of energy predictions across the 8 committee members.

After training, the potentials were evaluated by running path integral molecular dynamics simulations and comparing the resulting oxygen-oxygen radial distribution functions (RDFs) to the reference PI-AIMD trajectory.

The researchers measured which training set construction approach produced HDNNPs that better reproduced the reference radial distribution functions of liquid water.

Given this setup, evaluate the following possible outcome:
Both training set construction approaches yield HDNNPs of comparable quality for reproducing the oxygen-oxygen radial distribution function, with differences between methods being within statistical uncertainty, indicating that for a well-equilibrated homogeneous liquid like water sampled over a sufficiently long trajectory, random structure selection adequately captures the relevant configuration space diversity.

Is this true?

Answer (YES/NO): YES